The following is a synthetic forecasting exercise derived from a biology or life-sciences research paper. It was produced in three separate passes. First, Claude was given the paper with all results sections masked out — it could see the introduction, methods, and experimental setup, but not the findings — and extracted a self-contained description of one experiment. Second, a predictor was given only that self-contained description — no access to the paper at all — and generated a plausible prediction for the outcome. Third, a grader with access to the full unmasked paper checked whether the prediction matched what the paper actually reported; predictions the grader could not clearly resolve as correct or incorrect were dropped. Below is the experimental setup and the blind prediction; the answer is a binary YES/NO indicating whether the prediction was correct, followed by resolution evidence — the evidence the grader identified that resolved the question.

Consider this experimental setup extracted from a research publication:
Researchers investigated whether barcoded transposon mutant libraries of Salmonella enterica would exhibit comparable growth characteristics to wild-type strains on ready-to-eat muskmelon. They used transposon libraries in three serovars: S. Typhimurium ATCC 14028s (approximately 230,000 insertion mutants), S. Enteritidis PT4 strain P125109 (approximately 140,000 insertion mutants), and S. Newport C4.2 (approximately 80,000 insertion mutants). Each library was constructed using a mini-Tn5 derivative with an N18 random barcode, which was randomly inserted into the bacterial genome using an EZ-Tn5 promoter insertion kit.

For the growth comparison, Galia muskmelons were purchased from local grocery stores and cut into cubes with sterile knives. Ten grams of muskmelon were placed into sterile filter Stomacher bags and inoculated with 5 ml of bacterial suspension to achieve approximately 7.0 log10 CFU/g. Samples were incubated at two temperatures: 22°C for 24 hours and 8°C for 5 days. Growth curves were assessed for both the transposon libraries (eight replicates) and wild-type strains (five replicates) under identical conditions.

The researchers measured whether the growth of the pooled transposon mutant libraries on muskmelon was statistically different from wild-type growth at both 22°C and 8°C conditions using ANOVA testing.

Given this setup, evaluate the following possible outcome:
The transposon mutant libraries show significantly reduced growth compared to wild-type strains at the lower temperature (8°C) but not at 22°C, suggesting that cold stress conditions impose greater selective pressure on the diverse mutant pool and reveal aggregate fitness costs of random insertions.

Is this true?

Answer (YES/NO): NO